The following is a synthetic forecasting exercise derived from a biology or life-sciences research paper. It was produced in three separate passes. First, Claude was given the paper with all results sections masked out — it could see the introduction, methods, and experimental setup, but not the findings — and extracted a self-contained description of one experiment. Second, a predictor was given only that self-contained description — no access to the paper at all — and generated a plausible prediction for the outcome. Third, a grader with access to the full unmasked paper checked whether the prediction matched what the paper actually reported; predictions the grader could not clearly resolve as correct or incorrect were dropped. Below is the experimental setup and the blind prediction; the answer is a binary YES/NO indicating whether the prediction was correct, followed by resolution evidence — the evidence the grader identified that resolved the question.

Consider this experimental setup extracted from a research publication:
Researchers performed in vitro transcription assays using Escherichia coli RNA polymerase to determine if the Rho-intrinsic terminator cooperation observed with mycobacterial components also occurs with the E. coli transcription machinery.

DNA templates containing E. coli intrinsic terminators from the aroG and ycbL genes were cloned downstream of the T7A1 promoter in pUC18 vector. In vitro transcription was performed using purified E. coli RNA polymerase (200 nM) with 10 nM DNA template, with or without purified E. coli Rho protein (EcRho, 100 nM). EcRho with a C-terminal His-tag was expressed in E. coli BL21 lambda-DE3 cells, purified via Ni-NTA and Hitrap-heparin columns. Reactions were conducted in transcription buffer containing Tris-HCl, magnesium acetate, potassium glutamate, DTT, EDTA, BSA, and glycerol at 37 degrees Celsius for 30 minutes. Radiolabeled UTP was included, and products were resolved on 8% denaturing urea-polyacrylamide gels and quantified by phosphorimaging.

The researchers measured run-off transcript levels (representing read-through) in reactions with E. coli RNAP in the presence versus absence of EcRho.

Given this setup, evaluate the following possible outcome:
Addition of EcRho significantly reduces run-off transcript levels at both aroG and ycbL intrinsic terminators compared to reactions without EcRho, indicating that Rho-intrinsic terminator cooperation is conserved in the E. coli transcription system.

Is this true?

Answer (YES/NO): YES